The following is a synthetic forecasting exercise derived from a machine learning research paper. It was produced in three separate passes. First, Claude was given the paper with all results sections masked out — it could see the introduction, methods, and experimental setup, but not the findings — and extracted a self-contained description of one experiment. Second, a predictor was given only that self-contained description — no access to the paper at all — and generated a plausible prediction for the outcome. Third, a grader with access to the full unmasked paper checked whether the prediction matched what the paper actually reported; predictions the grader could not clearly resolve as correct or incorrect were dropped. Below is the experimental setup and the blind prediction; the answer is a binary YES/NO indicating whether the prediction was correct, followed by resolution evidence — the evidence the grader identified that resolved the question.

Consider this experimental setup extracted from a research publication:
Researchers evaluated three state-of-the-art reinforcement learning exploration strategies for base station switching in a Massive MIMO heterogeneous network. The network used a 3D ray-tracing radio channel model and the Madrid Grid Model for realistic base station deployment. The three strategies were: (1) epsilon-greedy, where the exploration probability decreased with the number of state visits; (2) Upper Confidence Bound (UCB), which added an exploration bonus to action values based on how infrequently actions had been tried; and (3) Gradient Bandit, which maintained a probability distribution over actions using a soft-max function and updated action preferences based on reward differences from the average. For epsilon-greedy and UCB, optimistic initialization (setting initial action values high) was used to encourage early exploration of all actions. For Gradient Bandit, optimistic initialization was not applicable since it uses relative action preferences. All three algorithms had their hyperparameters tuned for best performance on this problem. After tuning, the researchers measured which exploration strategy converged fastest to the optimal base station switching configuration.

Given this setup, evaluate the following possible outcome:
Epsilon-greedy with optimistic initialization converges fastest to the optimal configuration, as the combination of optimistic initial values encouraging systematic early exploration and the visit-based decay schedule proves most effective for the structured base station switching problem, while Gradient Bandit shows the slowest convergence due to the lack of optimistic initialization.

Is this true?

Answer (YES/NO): NO